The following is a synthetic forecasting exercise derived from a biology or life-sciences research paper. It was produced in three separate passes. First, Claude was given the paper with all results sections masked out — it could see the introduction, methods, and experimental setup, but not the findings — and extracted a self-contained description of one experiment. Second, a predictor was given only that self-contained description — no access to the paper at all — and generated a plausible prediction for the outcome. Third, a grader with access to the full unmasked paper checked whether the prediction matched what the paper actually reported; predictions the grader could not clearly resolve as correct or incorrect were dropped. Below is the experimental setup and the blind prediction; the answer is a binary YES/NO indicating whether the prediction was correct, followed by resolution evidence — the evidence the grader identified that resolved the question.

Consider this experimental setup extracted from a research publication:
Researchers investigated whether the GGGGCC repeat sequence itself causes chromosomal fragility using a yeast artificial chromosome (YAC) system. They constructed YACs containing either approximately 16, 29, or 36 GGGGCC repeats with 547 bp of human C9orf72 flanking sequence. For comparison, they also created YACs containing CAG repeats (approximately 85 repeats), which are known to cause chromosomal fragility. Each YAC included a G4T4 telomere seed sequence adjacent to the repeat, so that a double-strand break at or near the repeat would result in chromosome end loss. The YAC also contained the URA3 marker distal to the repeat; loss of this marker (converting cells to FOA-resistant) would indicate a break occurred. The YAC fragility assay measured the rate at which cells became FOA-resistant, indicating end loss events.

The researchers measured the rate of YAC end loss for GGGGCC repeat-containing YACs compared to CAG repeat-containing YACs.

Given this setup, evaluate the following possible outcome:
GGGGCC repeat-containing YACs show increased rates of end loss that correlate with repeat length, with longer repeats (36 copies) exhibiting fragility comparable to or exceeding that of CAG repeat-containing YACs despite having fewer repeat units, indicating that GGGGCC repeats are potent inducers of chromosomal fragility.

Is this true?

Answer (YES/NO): YES